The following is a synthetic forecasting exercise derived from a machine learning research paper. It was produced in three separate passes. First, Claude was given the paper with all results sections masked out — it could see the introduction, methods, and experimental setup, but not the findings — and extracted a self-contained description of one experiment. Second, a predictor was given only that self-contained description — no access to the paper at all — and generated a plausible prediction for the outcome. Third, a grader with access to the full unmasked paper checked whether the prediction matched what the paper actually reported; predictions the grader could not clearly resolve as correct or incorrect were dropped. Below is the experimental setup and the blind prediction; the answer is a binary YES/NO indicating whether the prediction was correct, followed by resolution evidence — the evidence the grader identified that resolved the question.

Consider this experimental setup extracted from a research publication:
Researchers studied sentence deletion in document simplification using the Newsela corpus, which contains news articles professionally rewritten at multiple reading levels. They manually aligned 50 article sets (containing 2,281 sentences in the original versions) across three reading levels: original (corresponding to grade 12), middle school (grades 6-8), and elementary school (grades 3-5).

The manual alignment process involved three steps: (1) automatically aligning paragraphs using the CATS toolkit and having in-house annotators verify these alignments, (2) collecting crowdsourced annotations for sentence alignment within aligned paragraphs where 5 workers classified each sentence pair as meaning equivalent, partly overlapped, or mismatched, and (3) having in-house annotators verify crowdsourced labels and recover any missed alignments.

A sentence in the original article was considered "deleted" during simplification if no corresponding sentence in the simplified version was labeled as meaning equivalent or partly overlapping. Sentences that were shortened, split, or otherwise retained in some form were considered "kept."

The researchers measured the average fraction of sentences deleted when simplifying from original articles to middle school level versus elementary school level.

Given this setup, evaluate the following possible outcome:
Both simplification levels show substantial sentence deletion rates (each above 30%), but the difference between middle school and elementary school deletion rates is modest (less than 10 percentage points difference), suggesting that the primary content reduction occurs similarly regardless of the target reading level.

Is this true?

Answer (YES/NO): NO